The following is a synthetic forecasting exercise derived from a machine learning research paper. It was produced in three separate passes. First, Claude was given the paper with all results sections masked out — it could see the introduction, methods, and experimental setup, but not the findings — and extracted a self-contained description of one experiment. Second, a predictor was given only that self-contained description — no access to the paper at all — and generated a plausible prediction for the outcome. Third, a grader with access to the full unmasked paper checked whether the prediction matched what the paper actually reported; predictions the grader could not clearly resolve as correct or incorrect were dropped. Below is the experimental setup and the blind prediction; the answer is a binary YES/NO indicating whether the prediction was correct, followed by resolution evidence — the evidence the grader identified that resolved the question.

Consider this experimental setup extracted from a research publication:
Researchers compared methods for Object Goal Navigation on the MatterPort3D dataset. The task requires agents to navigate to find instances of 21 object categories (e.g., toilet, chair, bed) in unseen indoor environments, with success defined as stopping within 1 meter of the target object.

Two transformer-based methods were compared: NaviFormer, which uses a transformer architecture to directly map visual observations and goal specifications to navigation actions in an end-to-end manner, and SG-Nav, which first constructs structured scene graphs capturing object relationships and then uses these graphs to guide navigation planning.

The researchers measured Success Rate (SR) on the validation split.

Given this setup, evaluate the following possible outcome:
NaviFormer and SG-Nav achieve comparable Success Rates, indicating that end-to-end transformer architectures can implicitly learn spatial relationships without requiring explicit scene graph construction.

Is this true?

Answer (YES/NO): YES